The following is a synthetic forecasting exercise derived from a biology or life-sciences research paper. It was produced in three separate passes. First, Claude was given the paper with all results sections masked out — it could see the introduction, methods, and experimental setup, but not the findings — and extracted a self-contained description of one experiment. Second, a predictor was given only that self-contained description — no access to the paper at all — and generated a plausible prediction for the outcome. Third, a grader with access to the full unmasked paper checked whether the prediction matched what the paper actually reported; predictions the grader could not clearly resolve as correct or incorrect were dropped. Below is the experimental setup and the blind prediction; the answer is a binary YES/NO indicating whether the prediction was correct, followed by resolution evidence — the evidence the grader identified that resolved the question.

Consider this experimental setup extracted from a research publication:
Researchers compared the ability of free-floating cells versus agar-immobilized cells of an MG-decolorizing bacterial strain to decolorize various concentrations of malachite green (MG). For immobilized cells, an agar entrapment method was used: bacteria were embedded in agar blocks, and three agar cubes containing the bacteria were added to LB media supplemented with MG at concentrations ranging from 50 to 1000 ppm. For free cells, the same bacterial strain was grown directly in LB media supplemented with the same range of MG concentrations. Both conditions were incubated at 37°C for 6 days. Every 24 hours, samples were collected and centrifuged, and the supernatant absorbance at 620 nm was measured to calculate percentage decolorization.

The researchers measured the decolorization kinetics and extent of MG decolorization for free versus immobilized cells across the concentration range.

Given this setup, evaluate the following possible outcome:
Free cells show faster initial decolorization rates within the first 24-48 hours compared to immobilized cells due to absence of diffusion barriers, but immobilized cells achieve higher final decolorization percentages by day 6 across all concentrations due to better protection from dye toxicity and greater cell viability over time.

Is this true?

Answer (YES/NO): NO